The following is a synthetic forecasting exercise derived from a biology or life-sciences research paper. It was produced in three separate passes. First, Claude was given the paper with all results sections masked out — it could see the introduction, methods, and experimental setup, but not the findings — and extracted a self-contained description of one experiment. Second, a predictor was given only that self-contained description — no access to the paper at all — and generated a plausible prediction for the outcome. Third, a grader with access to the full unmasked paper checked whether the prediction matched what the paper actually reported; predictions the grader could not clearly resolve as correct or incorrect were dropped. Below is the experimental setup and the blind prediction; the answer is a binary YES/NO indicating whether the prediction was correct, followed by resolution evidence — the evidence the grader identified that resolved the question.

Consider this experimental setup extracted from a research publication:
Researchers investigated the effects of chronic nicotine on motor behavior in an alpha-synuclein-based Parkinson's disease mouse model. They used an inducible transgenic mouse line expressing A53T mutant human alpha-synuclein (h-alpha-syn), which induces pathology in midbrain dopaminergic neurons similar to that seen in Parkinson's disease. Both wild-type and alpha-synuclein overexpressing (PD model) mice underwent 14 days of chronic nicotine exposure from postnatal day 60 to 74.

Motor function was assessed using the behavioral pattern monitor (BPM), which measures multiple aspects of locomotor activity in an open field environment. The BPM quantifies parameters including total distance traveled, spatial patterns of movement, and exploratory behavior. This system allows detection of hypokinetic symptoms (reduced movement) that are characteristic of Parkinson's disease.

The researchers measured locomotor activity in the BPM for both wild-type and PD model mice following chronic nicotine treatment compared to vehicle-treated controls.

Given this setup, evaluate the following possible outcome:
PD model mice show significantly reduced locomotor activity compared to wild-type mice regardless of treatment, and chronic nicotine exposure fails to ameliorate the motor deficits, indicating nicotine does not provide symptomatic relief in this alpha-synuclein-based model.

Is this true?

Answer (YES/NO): NO